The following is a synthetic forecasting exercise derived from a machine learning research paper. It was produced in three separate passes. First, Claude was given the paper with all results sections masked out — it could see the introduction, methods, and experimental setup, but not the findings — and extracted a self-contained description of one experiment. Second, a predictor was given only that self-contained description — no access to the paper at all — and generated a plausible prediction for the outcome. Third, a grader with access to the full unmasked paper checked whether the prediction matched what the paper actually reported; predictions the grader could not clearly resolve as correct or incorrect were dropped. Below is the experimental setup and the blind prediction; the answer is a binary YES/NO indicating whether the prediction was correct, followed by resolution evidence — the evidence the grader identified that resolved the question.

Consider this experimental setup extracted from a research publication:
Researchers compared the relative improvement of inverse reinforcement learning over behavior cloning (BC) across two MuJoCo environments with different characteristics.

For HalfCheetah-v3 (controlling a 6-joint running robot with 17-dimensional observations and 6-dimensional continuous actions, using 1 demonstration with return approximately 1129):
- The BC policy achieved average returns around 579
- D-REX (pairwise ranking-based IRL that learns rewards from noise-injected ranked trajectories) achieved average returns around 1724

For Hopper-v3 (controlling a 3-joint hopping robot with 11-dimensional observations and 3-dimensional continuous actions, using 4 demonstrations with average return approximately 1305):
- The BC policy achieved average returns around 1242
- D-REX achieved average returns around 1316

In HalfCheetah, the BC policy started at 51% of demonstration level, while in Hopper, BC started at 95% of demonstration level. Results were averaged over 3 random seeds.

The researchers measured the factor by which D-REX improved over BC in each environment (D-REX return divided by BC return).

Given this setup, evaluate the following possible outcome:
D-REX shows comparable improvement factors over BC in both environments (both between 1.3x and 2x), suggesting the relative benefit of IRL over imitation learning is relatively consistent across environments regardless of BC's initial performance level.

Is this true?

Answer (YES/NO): NO